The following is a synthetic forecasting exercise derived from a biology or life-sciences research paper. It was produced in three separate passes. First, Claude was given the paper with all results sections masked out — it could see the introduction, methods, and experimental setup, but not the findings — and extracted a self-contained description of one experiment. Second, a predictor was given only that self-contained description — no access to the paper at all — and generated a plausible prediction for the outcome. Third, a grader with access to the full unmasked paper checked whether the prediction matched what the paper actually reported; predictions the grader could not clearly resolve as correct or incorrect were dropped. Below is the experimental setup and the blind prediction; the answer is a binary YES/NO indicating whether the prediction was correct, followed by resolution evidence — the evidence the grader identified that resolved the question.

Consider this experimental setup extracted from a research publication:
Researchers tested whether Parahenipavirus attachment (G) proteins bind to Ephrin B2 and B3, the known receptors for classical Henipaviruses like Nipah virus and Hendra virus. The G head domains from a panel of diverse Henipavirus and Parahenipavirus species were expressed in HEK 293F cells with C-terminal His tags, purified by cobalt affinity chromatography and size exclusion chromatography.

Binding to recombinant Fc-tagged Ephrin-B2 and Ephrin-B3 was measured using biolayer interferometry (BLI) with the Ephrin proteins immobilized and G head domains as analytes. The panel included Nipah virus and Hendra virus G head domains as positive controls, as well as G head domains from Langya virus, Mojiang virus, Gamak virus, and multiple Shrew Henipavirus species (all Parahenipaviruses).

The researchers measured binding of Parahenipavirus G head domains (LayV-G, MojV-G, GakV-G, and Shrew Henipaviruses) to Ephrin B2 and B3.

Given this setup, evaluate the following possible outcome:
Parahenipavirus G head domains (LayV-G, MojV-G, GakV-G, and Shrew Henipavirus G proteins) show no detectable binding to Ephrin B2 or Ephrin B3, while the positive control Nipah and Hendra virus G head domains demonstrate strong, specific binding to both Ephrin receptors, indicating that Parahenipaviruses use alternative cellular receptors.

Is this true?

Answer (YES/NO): YES